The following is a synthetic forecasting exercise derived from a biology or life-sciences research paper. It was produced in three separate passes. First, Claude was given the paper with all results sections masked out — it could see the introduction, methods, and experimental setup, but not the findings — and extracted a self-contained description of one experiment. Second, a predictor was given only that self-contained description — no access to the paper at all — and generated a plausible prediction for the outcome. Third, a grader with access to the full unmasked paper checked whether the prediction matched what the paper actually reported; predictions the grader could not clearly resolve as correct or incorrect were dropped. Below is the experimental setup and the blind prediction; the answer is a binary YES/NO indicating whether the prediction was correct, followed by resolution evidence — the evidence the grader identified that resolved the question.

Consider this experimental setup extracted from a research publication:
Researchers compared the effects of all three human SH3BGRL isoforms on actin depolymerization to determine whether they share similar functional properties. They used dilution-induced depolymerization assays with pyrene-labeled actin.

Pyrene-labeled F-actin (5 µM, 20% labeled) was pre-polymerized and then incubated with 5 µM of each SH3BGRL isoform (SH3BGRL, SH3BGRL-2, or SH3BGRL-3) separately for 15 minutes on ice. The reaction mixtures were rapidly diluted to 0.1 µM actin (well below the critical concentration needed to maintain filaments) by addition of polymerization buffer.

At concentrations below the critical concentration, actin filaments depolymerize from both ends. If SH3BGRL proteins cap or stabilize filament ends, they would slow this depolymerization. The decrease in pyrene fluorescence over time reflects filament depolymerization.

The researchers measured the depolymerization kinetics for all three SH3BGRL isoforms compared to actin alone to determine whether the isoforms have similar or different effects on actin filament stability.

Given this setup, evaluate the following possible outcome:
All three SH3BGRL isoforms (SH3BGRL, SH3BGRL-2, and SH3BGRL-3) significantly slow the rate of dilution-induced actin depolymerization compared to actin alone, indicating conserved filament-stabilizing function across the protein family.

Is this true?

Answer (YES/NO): YES